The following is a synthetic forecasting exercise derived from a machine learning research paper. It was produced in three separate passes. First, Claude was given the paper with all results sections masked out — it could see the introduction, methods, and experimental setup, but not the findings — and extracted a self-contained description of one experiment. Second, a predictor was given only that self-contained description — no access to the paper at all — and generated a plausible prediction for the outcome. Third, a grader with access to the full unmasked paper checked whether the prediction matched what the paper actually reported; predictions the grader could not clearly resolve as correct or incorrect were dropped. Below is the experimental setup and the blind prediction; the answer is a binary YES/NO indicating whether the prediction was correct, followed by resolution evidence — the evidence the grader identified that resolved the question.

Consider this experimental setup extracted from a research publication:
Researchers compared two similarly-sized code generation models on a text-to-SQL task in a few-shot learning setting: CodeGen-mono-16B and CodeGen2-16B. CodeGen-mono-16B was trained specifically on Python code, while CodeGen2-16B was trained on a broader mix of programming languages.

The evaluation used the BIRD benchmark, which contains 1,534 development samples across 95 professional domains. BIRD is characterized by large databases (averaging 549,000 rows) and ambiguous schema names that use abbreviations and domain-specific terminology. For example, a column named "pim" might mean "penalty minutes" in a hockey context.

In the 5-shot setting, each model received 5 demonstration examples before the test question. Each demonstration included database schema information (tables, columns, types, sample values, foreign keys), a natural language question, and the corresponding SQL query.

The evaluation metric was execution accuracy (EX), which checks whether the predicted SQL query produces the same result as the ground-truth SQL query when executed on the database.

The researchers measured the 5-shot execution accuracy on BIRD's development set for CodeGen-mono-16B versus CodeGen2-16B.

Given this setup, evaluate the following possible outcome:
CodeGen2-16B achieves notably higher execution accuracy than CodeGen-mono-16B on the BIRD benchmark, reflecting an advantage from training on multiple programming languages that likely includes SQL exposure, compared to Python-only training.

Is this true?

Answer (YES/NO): NO